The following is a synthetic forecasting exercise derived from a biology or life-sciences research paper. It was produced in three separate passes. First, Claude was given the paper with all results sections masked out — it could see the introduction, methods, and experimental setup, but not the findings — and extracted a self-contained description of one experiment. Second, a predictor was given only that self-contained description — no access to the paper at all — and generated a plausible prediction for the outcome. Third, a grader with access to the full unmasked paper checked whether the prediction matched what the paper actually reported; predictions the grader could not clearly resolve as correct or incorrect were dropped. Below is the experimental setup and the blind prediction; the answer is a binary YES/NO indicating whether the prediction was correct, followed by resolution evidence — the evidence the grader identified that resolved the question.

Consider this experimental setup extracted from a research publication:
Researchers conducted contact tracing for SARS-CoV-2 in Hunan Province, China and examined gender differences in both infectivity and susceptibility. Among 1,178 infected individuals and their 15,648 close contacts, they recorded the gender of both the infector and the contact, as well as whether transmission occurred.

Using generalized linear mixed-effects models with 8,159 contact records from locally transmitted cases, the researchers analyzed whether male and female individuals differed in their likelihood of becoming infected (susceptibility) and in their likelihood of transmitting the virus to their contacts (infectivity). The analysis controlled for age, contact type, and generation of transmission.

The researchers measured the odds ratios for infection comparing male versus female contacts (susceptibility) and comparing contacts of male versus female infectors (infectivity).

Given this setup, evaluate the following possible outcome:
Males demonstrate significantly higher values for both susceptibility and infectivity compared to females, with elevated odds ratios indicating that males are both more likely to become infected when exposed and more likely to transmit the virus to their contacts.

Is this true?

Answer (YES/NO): NO